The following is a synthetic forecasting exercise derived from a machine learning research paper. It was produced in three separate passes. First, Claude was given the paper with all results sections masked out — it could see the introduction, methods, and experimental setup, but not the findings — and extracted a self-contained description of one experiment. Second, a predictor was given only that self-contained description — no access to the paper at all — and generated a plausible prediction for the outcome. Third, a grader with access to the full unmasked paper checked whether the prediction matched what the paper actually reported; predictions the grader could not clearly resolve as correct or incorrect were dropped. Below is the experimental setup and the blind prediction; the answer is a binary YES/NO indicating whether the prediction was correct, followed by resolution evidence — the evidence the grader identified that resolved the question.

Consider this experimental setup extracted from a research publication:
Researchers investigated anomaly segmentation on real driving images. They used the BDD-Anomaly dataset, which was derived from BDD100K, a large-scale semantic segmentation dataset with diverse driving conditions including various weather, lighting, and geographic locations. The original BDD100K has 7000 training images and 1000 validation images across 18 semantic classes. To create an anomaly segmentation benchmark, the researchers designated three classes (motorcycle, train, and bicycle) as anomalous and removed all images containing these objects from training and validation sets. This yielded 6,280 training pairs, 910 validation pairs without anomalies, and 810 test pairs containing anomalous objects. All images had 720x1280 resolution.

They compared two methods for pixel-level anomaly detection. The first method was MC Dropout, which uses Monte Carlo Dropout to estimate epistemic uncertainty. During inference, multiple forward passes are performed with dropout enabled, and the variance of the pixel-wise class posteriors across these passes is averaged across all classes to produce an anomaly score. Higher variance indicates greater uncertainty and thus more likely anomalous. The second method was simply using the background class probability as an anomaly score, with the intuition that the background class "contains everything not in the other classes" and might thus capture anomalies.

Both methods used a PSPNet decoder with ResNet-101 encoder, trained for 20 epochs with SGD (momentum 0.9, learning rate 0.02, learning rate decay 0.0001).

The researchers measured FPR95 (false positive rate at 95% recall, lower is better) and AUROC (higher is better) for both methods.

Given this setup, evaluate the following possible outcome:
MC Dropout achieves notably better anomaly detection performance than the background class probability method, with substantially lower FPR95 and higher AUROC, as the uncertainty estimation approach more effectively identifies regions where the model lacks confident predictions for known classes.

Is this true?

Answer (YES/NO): YES